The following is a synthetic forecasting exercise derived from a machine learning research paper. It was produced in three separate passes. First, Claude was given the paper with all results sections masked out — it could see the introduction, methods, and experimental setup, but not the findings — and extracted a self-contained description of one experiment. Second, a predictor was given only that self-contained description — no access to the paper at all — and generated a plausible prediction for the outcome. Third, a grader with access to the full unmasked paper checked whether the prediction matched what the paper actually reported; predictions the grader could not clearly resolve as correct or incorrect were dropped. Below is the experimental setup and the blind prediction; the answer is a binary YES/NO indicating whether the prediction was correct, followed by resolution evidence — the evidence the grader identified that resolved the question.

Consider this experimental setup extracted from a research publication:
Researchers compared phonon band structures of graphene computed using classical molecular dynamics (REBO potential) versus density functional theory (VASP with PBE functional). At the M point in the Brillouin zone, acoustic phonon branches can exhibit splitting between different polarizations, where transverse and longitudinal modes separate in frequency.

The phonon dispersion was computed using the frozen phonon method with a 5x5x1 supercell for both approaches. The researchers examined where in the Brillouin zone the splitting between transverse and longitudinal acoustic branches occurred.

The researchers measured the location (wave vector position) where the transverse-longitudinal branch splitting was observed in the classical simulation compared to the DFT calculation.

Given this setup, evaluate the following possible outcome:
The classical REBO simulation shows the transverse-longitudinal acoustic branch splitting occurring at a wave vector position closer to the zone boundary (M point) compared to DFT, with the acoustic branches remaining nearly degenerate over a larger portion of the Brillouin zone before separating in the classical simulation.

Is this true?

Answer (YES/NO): NO